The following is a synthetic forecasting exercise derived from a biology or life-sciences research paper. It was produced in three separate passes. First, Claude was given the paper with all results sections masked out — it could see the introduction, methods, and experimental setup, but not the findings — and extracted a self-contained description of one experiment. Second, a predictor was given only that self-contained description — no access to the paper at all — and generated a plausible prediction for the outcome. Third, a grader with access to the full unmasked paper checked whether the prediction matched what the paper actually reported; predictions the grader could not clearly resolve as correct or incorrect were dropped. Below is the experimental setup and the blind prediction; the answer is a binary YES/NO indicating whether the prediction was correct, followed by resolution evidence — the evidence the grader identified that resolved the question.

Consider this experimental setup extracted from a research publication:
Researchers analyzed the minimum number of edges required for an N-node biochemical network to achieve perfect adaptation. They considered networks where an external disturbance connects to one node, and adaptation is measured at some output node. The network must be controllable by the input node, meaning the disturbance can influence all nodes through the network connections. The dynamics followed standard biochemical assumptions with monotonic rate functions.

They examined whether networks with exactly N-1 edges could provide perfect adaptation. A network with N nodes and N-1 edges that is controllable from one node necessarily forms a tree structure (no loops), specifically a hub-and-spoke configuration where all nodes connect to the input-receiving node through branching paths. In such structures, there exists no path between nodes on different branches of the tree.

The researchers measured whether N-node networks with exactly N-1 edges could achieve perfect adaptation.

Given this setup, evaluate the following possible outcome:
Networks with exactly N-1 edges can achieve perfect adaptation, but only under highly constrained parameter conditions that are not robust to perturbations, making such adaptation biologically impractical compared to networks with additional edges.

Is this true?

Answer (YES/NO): NO